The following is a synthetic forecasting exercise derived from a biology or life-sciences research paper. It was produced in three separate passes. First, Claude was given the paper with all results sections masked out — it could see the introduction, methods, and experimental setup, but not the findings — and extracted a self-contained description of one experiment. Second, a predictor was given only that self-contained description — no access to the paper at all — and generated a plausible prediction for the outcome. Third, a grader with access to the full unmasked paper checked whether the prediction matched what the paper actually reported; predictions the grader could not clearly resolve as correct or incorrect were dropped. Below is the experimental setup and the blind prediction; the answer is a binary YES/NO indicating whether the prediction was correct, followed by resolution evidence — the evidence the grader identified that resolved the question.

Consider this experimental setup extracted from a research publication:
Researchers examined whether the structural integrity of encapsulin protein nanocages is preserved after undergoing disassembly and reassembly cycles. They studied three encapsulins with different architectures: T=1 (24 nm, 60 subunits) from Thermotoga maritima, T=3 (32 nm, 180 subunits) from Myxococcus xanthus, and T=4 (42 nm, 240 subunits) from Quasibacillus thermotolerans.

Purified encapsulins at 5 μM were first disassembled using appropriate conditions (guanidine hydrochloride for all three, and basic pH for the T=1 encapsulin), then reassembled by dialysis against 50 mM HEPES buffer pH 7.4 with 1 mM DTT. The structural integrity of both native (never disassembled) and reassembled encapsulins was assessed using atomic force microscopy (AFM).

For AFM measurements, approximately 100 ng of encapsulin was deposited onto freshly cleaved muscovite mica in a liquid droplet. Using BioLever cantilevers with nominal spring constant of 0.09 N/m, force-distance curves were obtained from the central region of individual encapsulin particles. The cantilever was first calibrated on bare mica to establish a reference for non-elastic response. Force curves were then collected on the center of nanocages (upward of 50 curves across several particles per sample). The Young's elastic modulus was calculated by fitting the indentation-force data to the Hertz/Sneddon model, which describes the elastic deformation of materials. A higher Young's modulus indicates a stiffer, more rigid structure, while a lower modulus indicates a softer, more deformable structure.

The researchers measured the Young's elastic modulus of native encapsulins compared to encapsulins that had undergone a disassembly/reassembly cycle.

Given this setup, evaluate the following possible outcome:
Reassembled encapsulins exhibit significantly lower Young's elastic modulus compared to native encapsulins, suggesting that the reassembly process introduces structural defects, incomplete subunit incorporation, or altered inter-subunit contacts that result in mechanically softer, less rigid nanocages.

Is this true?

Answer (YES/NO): YES